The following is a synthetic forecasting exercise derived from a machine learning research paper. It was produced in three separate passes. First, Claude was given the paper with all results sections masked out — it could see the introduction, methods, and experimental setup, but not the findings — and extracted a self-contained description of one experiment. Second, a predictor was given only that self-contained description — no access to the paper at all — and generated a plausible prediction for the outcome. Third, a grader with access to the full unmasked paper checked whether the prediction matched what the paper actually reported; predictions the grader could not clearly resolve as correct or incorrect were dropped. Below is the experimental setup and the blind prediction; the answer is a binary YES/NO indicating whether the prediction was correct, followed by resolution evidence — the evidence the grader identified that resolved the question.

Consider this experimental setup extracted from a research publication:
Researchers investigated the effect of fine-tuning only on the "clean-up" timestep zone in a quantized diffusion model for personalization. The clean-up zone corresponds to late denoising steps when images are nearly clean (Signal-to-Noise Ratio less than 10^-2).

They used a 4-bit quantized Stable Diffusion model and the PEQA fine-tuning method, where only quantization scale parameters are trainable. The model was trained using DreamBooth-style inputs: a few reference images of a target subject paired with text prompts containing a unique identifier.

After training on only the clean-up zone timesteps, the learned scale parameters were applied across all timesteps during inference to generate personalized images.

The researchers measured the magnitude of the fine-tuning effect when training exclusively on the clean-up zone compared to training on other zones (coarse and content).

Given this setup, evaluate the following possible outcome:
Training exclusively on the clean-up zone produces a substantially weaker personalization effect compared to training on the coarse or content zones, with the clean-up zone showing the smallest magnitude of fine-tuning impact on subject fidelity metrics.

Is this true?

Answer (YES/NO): YES